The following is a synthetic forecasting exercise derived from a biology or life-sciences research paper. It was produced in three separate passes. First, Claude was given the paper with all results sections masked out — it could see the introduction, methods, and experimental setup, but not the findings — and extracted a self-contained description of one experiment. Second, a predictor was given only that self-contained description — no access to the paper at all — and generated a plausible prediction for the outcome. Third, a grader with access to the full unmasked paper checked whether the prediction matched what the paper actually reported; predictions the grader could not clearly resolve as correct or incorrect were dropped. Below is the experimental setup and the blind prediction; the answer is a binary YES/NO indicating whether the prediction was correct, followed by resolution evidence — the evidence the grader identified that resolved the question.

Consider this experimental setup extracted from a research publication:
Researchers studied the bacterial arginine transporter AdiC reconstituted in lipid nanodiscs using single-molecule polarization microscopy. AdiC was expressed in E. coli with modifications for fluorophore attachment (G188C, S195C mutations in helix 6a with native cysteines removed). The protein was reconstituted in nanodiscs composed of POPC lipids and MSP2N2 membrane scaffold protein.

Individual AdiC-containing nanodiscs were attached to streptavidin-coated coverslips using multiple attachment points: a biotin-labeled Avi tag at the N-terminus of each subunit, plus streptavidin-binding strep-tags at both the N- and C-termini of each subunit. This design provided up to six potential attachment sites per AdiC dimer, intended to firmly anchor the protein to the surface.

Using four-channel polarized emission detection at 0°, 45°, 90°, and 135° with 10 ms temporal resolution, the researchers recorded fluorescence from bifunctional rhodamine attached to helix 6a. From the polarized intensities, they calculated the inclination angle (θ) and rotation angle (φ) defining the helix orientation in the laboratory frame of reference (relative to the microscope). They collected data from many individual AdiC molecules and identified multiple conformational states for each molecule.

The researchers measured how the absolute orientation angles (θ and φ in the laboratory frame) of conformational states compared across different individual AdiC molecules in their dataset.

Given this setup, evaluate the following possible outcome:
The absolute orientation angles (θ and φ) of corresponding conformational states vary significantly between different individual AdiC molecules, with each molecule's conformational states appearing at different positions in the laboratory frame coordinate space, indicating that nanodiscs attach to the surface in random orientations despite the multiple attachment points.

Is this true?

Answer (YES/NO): YES